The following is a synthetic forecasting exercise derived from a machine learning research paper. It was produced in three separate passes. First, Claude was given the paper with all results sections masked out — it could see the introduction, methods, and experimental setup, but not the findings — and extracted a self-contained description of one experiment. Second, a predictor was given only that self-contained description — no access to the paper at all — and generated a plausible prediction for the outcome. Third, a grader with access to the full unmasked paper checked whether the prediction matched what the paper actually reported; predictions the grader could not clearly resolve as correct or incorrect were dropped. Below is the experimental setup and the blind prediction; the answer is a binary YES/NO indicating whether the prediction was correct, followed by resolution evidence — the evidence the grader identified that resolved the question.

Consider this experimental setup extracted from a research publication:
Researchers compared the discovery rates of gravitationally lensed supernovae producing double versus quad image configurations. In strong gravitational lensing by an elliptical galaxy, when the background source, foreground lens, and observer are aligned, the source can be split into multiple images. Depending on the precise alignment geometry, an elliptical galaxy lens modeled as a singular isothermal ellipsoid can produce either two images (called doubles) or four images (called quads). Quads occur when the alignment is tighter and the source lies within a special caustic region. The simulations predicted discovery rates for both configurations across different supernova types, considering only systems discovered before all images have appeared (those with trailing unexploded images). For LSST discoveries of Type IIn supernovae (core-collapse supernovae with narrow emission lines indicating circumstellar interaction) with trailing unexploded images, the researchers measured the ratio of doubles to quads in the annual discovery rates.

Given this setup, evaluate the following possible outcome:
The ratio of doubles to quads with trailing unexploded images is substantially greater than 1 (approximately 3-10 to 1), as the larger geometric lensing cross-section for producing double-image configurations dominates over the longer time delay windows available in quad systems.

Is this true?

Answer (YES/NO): YES